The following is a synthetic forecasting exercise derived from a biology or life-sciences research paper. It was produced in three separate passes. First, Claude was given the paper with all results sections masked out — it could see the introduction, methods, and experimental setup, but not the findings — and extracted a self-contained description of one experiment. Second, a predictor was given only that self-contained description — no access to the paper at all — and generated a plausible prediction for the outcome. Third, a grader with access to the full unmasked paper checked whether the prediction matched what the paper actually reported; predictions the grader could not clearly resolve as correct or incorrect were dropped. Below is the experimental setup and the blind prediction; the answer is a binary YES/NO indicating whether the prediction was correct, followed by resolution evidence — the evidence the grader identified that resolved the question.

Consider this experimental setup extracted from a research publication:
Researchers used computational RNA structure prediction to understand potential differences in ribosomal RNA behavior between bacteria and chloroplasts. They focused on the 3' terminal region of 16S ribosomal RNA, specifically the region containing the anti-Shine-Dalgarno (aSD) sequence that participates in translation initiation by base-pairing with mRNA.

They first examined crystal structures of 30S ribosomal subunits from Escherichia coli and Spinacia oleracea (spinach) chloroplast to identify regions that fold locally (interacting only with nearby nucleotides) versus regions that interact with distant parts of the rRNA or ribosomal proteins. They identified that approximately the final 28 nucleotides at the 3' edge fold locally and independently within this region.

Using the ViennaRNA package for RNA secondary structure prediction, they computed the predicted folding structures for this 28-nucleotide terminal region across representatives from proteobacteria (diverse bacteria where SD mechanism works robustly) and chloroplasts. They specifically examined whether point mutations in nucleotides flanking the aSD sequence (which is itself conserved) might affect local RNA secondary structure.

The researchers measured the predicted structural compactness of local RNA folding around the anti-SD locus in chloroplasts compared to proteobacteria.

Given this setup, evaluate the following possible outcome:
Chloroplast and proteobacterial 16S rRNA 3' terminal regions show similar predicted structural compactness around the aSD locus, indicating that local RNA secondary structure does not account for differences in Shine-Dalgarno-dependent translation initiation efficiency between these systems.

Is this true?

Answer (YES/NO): NO